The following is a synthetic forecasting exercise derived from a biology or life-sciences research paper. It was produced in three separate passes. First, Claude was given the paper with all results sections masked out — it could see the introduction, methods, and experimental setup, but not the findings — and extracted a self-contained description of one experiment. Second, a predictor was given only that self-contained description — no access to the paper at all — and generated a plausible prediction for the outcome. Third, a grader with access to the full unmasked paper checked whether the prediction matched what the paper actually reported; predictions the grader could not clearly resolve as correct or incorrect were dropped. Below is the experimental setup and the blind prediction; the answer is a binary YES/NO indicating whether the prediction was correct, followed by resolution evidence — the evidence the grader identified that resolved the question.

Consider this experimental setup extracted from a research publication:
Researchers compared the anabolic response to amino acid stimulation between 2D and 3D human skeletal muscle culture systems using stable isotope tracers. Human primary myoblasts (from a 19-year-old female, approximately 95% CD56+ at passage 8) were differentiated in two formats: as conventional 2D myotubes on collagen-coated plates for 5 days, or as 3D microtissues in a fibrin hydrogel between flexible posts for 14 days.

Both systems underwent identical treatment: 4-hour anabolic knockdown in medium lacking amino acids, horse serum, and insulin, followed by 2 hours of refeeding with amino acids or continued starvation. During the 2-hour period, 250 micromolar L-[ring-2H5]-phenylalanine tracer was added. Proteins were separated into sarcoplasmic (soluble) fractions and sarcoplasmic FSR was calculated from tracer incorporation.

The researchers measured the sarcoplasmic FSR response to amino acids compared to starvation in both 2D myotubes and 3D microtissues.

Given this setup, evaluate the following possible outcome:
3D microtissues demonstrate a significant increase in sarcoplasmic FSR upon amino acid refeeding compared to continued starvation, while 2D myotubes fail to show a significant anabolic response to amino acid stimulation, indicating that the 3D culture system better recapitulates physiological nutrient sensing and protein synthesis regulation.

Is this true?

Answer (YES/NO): NO